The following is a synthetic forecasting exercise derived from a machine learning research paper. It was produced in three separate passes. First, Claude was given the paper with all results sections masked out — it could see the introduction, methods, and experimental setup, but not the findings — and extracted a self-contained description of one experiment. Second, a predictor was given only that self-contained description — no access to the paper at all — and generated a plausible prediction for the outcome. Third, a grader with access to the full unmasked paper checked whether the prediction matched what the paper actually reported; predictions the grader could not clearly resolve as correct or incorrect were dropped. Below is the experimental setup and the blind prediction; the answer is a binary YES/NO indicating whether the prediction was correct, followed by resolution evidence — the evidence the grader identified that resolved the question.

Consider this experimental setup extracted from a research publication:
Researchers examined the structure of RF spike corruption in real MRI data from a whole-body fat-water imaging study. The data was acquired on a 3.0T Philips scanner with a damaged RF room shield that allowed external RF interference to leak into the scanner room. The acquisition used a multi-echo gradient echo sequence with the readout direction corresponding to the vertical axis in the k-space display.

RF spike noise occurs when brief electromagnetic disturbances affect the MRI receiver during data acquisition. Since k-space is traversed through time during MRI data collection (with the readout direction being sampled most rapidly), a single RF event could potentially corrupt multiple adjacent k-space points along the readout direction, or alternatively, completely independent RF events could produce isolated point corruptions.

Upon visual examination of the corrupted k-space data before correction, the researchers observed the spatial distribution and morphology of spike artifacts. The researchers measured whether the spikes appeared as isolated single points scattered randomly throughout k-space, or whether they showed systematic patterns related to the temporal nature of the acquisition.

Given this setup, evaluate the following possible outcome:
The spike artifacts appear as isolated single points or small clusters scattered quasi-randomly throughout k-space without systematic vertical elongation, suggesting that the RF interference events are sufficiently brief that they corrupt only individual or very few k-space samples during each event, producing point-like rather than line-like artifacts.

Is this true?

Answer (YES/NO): NO